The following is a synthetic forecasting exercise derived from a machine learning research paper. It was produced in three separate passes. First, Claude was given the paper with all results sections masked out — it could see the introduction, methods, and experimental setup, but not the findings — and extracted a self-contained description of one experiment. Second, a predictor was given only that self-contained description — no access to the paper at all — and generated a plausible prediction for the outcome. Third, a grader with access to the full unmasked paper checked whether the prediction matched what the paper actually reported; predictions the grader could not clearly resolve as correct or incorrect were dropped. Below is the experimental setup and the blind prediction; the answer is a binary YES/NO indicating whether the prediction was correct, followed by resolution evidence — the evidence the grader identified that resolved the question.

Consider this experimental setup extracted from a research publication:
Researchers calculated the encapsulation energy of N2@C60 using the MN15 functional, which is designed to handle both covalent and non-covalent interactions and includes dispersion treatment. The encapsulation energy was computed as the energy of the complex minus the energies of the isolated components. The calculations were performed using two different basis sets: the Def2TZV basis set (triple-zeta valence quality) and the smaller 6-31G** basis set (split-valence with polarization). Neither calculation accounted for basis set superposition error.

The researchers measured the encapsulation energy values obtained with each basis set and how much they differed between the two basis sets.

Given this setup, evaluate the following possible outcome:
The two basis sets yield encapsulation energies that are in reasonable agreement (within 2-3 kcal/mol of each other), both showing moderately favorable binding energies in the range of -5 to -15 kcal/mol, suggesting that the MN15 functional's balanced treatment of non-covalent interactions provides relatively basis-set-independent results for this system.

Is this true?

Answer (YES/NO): NO